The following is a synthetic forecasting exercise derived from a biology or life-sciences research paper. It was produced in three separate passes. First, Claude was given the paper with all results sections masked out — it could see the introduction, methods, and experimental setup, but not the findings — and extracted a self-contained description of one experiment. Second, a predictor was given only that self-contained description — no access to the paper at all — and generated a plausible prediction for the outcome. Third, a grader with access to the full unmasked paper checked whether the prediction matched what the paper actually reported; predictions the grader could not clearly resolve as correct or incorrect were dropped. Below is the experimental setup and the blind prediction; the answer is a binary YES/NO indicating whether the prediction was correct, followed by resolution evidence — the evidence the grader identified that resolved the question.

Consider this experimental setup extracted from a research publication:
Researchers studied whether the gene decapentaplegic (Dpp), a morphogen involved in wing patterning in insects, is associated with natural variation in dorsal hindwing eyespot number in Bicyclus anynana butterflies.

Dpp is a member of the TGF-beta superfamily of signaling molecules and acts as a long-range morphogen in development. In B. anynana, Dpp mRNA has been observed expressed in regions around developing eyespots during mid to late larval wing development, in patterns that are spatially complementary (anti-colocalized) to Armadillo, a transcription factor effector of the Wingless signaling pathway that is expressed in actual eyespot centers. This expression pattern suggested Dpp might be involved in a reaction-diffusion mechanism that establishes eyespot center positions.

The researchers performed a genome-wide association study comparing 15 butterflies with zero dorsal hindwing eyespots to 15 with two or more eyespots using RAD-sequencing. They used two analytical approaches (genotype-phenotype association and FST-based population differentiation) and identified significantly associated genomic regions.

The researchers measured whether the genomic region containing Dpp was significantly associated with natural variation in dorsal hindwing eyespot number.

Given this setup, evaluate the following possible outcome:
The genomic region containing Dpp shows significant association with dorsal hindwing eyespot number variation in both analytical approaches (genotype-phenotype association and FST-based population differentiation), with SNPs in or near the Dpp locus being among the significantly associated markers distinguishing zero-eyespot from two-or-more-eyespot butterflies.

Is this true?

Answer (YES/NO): YES